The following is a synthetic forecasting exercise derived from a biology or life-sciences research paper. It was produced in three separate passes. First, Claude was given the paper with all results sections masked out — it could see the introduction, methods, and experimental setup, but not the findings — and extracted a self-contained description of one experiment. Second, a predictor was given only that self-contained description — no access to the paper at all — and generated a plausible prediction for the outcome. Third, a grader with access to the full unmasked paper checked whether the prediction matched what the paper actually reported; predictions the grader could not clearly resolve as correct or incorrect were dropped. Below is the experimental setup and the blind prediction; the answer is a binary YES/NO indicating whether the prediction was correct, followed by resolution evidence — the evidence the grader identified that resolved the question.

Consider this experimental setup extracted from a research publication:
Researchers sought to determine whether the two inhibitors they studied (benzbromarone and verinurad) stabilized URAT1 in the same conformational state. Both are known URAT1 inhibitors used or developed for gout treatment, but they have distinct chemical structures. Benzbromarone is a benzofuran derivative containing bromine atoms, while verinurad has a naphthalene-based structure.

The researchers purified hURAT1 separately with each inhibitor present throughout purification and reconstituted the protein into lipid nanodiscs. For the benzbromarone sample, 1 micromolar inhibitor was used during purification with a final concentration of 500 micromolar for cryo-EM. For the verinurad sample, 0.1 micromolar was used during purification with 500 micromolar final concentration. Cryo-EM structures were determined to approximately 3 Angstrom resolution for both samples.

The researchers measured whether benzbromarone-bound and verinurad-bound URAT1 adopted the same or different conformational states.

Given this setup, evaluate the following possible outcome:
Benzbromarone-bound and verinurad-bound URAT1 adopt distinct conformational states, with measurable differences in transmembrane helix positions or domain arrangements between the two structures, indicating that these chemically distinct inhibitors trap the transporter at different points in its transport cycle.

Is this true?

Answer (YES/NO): NO